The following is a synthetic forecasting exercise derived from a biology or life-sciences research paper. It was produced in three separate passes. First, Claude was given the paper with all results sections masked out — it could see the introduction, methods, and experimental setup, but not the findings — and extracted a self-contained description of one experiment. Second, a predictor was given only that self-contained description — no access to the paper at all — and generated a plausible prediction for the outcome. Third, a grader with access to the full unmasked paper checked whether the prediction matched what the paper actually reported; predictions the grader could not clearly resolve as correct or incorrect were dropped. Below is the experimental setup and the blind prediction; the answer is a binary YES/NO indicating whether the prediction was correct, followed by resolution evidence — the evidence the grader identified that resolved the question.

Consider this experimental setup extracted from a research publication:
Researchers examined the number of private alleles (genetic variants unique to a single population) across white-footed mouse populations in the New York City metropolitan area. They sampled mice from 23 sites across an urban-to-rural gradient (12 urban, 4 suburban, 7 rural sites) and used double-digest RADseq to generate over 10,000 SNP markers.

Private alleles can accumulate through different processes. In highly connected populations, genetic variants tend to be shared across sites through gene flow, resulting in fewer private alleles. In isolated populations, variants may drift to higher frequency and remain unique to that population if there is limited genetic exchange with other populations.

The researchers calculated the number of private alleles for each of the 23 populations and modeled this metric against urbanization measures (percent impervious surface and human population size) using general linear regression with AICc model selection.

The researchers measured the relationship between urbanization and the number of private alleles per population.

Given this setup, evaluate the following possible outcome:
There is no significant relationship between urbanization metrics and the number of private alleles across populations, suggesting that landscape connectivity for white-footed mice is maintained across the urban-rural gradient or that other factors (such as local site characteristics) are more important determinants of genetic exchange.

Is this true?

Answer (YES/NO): NO